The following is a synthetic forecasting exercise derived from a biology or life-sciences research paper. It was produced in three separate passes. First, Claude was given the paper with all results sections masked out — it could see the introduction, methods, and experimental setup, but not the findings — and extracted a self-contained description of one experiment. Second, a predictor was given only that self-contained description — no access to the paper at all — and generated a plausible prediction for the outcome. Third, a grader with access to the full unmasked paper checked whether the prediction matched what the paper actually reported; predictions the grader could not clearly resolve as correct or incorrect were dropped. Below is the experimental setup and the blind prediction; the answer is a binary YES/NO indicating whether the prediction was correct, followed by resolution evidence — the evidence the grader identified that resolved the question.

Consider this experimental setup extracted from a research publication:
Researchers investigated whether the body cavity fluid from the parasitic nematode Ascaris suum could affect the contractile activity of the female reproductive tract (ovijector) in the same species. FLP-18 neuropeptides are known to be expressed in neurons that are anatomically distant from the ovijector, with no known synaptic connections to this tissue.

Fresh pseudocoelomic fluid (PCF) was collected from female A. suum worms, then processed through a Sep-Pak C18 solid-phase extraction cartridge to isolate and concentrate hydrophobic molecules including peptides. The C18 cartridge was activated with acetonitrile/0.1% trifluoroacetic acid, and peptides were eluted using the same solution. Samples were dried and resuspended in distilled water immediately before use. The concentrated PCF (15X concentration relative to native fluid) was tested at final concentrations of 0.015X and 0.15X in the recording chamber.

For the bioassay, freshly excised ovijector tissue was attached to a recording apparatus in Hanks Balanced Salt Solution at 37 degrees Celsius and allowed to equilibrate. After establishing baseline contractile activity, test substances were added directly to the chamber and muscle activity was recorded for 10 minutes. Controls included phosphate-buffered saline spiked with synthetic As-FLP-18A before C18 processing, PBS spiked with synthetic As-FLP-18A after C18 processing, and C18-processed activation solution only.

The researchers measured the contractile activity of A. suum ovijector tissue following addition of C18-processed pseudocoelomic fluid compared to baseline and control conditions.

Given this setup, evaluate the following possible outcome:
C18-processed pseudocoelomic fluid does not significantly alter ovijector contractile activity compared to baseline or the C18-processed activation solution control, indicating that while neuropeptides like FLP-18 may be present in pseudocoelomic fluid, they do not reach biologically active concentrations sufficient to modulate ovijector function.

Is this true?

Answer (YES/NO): NO